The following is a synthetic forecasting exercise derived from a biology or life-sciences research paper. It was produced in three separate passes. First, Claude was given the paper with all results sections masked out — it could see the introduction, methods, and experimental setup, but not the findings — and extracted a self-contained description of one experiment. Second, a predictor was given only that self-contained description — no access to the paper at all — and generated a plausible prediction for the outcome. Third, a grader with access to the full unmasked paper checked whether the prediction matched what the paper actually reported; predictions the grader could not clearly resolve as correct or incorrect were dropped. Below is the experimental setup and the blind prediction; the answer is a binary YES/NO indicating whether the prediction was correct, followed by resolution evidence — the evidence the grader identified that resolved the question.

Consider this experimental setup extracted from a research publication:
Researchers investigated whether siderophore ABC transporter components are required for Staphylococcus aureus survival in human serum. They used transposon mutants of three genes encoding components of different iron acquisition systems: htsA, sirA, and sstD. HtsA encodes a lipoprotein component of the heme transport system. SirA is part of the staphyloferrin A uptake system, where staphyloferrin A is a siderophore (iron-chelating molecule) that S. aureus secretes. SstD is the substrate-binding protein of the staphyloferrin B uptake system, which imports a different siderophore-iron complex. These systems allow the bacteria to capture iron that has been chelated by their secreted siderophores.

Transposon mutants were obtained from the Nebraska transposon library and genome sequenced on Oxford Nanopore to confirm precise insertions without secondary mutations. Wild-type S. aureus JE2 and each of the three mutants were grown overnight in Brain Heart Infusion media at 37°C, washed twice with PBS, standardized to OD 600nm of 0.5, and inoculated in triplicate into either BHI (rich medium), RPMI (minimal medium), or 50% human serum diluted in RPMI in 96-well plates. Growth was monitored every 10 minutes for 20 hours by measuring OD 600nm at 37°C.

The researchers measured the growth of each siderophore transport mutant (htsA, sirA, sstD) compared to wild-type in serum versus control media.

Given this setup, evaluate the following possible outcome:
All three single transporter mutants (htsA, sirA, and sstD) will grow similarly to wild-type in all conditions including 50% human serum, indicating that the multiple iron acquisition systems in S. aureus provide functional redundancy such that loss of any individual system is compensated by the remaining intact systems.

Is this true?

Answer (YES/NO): NO